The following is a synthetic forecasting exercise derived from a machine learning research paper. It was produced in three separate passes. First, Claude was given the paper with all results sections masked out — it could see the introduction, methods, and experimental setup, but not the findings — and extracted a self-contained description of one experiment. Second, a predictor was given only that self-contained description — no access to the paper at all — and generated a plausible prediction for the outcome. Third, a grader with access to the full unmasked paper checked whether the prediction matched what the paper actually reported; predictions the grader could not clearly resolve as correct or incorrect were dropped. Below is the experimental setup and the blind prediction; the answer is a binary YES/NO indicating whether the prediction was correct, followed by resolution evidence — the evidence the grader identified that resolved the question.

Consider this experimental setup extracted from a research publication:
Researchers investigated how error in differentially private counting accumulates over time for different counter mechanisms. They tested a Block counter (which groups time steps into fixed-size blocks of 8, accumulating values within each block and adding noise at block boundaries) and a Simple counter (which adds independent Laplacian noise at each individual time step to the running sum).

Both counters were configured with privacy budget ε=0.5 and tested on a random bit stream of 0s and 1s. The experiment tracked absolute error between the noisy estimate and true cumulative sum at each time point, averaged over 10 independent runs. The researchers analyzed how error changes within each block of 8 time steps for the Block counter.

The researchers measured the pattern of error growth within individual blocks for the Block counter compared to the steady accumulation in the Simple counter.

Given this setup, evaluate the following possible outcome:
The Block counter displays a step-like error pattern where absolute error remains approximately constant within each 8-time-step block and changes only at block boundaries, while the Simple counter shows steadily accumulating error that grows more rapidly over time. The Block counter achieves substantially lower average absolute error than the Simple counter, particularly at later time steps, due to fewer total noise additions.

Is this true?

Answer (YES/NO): NO